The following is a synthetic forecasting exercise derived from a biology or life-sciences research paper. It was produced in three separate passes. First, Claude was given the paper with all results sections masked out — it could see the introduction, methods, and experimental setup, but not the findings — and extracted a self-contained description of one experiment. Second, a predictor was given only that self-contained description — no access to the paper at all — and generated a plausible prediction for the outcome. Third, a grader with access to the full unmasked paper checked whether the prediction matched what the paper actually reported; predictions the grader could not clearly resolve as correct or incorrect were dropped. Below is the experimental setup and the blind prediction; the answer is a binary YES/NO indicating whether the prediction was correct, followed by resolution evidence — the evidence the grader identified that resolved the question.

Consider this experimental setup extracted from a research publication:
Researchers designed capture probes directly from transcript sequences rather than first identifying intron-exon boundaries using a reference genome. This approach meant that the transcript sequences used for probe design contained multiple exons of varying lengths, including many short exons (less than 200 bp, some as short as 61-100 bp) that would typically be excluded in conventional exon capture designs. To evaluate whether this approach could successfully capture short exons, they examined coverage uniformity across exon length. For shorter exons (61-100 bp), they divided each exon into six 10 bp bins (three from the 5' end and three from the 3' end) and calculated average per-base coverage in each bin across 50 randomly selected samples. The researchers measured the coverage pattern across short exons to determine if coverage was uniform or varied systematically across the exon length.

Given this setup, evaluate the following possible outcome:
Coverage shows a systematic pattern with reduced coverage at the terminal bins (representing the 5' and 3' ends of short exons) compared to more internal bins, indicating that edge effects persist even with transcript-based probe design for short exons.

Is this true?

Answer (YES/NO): NO